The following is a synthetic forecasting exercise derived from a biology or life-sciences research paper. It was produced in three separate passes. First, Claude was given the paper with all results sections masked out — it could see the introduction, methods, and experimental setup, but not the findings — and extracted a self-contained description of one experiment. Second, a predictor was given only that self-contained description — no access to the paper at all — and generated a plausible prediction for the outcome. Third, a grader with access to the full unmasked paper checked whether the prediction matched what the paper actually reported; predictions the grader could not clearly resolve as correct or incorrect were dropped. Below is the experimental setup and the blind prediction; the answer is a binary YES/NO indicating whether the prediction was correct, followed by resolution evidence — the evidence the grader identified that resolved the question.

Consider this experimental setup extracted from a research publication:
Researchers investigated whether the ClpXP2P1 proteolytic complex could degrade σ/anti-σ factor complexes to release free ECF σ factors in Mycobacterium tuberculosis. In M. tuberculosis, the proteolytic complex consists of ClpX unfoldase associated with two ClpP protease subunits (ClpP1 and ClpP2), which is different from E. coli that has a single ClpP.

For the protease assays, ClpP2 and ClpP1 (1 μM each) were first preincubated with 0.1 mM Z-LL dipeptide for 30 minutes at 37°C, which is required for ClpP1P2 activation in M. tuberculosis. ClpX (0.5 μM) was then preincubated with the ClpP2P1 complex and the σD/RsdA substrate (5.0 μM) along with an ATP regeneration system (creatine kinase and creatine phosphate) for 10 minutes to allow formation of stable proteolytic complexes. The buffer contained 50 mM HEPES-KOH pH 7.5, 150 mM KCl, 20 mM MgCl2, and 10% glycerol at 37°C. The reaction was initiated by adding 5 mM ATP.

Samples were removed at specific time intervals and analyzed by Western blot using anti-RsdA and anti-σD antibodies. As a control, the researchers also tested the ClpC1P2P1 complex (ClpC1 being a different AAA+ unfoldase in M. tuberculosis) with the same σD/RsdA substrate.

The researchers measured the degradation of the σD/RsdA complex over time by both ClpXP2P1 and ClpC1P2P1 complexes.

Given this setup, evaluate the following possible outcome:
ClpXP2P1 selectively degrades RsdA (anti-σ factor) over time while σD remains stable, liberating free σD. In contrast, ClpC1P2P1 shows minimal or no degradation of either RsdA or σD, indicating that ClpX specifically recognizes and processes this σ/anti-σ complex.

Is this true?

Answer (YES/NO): YES